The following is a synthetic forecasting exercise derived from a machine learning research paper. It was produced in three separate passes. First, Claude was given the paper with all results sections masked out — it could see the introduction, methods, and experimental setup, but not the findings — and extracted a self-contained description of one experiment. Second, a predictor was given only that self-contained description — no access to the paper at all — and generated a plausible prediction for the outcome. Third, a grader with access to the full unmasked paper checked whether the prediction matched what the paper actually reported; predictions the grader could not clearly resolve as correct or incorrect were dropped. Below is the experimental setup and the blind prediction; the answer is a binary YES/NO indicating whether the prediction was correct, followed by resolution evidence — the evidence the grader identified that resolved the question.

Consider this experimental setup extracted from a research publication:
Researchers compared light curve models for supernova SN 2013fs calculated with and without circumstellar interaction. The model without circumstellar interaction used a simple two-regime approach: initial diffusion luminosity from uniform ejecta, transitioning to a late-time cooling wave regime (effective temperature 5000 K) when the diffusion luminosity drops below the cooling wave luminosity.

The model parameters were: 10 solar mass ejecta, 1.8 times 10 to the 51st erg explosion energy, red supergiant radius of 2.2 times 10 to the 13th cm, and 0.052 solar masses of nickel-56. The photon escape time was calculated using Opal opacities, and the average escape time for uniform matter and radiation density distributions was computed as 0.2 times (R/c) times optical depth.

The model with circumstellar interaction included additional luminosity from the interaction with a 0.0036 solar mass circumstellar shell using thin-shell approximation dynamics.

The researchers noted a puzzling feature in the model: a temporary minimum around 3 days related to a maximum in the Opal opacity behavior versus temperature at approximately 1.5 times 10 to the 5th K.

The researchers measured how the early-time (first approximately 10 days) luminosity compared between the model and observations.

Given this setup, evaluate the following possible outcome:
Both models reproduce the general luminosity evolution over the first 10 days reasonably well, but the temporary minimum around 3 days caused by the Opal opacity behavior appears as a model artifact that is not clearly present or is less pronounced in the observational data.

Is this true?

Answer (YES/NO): NO